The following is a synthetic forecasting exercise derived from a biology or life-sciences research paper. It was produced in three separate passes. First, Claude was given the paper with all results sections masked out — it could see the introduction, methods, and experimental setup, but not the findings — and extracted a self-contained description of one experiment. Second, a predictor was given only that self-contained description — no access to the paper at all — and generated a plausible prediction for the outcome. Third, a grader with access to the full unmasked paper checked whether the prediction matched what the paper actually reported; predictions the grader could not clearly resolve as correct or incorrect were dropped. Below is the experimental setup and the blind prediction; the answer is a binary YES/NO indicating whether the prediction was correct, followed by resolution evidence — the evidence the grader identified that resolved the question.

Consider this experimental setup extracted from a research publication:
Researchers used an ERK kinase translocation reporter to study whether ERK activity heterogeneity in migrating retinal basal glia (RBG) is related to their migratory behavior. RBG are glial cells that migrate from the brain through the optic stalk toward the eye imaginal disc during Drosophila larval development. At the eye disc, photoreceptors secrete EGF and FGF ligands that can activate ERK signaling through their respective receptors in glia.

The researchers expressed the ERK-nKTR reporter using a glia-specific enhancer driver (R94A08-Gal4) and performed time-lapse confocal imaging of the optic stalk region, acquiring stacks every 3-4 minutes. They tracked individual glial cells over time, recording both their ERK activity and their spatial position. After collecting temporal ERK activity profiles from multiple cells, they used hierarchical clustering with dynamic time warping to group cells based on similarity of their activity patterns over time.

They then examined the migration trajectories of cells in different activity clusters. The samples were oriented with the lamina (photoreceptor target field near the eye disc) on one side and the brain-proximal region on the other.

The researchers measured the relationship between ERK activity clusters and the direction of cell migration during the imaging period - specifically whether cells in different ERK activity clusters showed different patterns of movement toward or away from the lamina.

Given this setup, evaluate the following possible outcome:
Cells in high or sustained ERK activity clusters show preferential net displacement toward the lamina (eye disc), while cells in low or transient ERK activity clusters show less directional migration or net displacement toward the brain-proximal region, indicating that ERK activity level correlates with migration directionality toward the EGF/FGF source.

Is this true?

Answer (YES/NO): NO